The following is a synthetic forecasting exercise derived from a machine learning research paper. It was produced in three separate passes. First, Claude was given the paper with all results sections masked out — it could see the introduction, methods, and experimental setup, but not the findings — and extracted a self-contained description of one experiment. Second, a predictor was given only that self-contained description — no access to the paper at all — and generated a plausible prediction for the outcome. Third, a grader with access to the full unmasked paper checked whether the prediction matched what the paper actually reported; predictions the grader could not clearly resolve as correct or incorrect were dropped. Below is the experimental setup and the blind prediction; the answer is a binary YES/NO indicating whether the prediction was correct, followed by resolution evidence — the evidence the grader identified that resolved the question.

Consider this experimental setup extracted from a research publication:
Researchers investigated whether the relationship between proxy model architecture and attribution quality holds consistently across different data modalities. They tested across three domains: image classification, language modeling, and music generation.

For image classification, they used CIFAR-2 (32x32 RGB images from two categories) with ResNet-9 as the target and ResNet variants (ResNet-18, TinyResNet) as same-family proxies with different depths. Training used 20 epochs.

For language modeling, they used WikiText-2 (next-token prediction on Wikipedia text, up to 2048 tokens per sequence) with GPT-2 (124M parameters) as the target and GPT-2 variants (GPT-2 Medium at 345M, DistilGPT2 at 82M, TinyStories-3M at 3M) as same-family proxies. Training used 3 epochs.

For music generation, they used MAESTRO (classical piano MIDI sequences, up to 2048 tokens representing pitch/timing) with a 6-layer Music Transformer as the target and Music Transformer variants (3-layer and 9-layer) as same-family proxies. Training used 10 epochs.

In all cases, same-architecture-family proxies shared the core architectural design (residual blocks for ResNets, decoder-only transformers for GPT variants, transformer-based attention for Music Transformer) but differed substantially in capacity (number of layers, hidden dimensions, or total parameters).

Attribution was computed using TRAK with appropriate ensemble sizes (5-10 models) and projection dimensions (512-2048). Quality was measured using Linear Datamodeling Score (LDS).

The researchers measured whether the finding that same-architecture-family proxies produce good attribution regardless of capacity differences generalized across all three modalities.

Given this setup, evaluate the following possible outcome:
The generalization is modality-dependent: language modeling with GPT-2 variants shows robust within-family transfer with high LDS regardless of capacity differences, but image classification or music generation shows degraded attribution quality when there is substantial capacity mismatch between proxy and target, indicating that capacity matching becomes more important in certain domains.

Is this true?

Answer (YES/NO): NO